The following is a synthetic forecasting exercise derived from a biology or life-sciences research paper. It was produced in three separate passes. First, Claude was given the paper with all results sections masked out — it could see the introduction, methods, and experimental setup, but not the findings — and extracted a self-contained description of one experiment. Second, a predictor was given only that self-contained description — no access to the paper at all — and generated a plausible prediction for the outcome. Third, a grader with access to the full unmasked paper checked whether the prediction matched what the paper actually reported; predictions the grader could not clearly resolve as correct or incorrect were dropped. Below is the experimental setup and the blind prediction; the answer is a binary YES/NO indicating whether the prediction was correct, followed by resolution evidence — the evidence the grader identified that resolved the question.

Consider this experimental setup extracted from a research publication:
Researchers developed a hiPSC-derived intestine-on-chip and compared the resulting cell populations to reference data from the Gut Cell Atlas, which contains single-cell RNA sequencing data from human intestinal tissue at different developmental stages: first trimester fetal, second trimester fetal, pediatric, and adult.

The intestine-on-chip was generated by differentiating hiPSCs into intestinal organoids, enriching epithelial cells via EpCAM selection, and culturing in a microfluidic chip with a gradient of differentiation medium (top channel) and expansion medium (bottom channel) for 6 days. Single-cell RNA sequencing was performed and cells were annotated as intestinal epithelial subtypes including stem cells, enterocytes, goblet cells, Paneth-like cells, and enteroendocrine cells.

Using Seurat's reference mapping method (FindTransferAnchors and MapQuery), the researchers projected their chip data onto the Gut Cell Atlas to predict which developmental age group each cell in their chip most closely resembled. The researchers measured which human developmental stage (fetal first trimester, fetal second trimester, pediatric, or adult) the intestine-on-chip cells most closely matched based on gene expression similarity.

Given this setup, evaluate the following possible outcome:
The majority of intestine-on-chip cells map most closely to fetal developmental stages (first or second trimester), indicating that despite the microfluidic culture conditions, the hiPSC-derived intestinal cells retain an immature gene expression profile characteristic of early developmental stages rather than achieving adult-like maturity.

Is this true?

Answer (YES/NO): YES